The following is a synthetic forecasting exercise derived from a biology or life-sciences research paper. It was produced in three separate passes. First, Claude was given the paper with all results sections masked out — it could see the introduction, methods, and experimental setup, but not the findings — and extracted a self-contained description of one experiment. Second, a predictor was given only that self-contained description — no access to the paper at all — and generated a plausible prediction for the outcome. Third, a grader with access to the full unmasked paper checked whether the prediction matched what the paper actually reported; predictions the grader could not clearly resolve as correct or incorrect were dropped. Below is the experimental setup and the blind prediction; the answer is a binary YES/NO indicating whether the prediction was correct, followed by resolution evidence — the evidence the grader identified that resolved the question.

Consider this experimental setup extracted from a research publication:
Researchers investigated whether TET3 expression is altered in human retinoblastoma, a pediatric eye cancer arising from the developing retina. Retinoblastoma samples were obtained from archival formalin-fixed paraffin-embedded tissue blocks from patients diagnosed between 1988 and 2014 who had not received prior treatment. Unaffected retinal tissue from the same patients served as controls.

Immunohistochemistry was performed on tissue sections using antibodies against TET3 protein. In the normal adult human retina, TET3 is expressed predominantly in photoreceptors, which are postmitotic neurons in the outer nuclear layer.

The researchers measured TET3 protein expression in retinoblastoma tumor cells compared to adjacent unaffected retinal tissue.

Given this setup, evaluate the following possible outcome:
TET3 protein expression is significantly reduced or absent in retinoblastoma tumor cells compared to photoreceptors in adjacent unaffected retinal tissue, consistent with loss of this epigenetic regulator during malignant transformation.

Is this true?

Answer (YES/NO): YES